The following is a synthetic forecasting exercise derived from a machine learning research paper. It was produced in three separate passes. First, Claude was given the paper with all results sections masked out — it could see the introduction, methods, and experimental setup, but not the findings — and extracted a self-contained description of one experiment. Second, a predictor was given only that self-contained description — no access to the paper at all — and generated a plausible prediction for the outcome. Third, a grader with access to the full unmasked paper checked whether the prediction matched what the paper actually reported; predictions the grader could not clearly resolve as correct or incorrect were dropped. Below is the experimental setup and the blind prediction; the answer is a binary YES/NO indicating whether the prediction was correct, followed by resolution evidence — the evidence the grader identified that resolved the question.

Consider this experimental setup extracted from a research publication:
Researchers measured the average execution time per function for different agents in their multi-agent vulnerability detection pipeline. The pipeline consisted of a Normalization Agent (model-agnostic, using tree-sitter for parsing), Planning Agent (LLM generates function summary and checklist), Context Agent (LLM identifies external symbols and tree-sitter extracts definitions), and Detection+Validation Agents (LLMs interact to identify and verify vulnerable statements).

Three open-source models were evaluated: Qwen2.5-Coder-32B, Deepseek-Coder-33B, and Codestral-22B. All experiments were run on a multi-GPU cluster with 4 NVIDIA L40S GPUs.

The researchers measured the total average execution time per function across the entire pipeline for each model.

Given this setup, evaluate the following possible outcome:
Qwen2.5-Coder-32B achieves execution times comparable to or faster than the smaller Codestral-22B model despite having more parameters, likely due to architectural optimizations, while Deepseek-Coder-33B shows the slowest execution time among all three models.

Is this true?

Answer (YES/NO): NO